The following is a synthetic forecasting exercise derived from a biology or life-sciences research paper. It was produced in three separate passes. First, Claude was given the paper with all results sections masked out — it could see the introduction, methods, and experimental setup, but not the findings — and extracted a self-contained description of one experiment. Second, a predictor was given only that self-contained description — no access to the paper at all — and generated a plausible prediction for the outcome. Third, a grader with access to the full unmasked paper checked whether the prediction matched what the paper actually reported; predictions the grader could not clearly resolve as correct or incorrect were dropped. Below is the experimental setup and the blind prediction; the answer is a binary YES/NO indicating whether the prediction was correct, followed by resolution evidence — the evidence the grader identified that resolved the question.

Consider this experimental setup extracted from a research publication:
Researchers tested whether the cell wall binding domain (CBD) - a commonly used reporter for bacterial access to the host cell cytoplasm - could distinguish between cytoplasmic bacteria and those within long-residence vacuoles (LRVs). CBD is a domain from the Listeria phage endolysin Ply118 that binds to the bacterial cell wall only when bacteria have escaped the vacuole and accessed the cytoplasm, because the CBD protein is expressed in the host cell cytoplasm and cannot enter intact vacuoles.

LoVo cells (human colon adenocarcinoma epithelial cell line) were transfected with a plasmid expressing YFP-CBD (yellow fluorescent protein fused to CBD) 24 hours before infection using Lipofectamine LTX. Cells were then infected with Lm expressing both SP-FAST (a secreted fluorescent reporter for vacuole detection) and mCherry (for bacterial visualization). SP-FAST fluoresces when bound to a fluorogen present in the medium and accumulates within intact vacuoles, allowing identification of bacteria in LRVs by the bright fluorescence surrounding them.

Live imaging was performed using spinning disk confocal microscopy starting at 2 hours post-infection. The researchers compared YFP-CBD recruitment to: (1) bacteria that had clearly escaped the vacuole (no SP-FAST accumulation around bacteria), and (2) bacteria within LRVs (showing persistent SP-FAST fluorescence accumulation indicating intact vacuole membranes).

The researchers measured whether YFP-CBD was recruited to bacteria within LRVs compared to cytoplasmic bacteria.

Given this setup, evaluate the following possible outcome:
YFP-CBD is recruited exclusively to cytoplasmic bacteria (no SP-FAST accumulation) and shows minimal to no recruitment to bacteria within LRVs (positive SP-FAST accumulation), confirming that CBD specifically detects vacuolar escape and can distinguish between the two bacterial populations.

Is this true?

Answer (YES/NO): YES